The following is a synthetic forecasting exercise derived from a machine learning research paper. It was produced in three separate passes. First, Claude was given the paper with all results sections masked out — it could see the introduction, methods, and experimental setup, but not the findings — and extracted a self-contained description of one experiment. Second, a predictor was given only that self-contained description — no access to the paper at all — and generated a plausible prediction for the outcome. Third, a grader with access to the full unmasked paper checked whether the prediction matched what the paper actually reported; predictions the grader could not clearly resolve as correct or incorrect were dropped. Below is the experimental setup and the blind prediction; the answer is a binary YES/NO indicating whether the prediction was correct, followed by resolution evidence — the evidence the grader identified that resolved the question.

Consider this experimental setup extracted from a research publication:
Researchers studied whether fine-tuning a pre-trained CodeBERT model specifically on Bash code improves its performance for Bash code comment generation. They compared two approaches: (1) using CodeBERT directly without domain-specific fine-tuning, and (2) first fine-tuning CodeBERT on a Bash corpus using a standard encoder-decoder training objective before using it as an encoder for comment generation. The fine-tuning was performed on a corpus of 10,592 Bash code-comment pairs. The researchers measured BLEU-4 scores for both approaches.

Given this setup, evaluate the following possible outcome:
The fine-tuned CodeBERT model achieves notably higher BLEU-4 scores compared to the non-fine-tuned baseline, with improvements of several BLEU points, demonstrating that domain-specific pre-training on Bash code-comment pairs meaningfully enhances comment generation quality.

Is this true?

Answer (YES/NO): YES